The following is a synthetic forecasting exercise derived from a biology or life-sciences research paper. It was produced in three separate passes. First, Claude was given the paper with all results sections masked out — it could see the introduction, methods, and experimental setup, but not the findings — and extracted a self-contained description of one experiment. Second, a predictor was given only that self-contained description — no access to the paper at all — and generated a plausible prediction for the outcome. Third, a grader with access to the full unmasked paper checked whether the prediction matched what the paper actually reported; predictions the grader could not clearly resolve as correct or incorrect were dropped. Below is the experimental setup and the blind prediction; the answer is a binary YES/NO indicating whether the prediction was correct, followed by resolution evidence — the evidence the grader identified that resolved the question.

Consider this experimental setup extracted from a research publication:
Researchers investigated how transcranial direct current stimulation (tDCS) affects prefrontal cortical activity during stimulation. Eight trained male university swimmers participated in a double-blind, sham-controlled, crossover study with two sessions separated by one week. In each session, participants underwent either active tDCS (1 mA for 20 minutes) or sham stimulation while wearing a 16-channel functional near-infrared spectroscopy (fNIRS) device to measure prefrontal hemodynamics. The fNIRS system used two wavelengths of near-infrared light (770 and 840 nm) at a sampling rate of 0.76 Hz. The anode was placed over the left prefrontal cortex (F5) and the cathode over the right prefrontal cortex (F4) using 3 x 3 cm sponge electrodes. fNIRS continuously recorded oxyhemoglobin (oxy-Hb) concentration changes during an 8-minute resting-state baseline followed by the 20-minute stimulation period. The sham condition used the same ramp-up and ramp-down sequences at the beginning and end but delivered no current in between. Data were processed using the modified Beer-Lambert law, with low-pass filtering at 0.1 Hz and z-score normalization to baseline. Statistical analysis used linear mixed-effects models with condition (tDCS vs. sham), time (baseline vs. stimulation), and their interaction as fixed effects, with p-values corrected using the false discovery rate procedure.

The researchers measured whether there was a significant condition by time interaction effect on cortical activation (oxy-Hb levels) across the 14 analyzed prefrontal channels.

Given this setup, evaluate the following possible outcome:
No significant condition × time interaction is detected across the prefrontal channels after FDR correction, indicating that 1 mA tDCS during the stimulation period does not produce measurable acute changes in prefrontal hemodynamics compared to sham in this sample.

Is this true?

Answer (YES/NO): YES